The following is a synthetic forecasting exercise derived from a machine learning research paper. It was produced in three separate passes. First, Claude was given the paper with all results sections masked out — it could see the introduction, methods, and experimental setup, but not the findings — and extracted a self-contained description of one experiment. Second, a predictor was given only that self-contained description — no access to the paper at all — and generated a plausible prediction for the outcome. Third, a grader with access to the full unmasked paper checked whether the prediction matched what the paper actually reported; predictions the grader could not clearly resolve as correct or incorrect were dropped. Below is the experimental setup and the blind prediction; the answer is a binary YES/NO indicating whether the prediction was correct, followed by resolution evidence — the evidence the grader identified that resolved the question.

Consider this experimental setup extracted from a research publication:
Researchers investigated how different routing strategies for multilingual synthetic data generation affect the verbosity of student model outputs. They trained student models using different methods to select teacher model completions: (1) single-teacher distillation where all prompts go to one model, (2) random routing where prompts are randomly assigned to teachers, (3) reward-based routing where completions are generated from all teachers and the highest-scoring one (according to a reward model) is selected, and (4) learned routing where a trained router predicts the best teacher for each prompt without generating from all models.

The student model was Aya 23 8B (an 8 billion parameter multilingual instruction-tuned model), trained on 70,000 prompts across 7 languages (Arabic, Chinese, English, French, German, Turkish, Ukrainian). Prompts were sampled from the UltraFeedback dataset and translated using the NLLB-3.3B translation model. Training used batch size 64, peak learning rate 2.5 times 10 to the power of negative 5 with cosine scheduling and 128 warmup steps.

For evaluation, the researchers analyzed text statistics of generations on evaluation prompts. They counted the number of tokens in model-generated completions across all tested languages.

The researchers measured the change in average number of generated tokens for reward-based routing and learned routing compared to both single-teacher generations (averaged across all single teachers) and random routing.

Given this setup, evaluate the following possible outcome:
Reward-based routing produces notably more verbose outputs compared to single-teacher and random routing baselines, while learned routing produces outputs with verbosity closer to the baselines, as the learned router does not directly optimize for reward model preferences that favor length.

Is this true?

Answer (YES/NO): NO